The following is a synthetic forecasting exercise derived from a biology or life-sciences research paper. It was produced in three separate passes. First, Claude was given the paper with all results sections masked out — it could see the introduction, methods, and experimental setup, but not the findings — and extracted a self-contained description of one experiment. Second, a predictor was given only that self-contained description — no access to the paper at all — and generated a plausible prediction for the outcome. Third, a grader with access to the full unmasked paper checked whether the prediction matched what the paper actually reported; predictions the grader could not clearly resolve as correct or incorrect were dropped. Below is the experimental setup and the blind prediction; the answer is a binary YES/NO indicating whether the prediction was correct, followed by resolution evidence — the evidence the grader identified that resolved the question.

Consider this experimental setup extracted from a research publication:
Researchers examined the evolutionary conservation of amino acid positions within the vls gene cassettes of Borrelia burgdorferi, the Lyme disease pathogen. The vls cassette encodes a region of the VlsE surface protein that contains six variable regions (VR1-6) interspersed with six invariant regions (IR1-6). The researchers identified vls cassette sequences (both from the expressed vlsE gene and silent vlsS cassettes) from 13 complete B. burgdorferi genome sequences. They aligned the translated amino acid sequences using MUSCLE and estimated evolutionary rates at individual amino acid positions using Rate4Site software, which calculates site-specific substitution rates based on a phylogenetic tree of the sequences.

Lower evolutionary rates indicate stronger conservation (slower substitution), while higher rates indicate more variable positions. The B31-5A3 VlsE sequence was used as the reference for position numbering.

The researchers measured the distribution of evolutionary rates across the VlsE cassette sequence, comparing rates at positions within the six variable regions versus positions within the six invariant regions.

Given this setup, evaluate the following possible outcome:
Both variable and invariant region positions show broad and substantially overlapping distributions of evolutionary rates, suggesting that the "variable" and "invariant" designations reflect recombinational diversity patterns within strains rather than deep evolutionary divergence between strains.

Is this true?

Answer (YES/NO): NO